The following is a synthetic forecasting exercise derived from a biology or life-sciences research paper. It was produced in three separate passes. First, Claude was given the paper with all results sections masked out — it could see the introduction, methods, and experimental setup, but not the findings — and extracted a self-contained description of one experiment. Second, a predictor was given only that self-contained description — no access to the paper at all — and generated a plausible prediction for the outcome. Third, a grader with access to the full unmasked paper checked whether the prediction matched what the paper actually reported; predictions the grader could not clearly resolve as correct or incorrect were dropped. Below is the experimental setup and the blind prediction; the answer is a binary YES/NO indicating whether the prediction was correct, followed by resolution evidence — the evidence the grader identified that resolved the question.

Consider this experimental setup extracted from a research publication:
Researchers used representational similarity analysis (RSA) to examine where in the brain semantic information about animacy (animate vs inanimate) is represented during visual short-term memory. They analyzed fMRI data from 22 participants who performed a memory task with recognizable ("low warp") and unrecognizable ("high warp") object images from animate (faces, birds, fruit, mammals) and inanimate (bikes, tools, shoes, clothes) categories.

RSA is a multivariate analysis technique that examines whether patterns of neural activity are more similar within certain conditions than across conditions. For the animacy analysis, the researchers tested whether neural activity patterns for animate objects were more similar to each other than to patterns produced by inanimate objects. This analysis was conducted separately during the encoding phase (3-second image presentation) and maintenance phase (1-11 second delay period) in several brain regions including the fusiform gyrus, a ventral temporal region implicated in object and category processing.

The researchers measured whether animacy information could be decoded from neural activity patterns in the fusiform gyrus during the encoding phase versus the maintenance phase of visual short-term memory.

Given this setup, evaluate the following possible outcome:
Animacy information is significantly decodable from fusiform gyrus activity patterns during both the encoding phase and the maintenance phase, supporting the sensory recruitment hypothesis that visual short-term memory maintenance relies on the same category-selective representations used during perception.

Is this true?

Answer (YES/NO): NO